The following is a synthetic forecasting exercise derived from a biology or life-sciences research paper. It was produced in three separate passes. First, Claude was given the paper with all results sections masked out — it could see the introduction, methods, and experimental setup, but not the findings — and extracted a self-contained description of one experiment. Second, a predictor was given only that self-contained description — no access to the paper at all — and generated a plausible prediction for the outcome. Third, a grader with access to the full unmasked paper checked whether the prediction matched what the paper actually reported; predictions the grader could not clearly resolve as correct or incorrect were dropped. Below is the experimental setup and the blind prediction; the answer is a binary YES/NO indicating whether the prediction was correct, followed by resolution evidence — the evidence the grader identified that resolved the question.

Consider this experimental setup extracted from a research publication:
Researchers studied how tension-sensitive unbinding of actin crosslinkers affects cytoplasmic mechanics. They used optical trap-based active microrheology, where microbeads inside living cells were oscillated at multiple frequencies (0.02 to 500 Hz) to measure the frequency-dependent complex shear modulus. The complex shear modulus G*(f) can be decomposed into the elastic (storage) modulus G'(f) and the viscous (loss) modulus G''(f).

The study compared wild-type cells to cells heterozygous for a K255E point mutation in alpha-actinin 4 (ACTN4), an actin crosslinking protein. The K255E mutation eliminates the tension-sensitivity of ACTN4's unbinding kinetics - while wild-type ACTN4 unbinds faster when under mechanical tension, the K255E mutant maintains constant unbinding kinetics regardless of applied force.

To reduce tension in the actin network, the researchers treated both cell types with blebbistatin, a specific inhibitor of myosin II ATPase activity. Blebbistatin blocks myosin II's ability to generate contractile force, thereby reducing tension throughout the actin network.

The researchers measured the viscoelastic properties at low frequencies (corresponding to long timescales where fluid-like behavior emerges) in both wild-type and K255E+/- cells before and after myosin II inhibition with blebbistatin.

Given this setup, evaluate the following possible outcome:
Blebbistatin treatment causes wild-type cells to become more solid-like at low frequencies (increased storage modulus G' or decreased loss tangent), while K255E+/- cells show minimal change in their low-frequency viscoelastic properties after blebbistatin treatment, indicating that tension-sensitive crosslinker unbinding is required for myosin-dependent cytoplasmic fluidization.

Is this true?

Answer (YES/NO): NO